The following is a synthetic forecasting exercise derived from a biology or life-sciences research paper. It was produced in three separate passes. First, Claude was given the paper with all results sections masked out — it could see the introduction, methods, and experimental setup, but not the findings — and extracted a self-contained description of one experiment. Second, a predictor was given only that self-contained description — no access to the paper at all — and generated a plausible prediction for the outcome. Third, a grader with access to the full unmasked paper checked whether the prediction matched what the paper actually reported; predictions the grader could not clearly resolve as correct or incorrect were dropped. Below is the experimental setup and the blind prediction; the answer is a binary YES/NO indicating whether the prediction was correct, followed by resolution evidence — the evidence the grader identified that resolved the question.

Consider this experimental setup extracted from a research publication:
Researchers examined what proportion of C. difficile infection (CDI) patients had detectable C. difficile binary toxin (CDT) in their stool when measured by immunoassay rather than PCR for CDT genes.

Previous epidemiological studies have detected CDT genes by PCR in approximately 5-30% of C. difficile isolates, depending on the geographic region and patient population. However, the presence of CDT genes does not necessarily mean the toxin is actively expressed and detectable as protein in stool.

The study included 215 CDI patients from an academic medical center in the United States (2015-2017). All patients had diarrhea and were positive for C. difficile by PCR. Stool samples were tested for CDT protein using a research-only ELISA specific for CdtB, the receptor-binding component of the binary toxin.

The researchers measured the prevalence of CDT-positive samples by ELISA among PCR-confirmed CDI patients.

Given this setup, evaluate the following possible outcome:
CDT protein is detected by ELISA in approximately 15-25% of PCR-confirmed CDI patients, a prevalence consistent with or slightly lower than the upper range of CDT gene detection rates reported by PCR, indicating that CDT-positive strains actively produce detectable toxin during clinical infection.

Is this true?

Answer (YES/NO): YES